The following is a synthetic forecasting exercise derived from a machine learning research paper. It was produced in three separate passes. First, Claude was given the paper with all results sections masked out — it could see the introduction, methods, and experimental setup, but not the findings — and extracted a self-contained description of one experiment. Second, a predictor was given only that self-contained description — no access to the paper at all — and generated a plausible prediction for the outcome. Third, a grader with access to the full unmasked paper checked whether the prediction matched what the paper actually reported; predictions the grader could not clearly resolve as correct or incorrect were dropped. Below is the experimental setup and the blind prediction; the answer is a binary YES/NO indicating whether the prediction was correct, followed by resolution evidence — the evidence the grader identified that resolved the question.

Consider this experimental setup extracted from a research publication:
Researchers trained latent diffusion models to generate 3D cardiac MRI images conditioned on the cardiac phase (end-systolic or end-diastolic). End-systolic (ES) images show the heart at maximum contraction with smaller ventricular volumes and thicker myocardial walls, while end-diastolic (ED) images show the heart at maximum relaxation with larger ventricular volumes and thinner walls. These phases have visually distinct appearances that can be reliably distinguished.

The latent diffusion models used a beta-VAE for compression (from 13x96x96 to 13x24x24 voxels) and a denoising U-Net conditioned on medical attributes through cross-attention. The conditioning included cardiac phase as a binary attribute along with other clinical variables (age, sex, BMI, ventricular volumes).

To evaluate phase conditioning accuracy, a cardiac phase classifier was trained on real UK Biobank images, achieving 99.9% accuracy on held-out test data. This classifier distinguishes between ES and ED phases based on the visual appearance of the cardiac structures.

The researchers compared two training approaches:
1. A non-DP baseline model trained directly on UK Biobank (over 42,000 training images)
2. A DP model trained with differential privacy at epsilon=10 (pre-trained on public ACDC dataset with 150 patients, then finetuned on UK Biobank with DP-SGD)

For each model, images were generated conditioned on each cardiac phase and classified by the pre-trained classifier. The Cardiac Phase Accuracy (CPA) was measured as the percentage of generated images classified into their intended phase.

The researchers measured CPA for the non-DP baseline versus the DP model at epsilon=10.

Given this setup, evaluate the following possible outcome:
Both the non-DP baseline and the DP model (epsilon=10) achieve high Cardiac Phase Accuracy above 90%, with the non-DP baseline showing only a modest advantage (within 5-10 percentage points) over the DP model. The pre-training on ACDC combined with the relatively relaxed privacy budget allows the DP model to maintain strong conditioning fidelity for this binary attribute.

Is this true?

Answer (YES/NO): NO